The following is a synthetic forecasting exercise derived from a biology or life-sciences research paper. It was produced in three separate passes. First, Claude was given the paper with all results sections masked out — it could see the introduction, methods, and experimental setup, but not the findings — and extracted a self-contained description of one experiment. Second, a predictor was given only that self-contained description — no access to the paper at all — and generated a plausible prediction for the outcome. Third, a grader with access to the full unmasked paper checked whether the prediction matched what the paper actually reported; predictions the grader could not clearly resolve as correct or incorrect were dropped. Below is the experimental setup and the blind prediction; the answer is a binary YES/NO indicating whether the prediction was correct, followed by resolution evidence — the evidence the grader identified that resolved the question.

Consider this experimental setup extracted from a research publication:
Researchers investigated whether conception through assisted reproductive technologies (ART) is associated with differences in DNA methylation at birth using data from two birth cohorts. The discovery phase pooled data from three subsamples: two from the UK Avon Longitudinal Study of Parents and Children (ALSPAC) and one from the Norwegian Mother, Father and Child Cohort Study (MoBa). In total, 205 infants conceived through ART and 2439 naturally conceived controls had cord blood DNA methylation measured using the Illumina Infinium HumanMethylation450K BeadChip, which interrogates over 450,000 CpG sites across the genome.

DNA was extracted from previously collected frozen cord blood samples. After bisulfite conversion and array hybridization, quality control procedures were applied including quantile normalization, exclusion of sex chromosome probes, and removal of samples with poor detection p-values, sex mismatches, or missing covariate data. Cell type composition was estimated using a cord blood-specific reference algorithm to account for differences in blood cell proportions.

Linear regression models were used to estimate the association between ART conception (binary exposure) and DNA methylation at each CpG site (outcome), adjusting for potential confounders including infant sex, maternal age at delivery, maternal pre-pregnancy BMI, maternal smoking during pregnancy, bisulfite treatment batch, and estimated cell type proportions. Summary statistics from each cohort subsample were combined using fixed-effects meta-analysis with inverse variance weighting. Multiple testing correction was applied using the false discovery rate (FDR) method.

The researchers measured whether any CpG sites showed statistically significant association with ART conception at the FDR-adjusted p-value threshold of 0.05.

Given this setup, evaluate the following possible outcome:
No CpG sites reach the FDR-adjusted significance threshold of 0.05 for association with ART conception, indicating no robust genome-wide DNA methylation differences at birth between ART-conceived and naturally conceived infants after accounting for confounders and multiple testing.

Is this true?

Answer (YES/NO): NO